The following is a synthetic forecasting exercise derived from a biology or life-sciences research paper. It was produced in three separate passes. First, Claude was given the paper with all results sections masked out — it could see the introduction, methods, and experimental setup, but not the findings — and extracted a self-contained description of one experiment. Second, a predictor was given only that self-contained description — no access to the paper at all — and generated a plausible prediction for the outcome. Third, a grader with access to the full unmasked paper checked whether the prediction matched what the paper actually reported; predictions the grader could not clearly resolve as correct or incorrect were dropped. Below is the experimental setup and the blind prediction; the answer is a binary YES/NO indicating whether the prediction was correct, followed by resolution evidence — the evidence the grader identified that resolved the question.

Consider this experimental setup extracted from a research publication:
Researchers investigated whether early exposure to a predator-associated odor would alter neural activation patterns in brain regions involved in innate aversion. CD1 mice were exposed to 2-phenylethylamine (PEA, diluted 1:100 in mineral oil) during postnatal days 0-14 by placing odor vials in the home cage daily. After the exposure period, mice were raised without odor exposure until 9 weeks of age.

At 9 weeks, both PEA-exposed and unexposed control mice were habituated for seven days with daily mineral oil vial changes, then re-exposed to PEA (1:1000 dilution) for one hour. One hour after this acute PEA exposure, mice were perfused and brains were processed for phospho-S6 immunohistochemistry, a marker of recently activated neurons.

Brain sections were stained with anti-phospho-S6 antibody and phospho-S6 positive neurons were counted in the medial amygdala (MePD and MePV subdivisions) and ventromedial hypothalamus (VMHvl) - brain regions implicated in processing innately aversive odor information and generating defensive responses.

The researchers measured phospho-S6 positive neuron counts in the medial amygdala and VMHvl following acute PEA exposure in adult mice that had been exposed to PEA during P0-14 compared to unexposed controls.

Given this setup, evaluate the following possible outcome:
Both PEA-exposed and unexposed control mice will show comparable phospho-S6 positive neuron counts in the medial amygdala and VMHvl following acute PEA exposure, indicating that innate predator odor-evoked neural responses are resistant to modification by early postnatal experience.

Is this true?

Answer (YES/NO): NO